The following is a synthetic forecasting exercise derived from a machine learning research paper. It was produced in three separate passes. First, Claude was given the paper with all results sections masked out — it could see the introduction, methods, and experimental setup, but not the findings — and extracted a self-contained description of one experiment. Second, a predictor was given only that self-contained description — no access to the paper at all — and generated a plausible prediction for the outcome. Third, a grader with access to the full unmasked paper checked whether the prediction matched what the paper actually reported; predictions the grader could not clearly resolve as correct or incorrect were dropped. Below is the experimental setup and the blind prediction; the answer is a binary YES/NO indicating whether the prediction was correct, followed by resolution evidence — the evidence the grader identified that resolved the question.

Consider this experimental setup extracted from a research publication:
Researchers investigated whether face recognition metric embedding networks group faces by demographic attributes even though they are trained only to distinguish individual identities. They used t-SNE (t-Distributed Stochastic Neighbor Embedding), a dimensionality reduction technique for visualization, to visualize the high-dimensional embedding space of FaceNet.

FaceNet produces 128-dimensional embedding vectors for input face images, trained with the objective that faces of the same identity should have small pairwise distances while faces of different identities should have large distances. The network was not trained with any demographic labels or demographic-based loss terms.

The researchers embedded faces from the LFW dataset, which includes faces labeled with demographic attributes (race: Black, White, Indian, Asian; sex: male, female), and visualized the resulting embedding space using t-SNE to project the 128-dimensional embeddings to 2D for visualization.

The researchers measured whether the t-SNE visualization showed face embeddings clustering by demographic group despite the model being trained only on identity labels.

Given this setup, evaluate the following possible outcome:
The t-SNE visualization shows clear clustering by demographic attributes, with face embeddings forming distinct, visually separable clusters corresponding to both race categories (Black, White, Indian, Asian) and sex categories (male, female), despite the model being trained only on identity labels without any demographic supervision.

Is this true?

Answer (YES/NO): YES